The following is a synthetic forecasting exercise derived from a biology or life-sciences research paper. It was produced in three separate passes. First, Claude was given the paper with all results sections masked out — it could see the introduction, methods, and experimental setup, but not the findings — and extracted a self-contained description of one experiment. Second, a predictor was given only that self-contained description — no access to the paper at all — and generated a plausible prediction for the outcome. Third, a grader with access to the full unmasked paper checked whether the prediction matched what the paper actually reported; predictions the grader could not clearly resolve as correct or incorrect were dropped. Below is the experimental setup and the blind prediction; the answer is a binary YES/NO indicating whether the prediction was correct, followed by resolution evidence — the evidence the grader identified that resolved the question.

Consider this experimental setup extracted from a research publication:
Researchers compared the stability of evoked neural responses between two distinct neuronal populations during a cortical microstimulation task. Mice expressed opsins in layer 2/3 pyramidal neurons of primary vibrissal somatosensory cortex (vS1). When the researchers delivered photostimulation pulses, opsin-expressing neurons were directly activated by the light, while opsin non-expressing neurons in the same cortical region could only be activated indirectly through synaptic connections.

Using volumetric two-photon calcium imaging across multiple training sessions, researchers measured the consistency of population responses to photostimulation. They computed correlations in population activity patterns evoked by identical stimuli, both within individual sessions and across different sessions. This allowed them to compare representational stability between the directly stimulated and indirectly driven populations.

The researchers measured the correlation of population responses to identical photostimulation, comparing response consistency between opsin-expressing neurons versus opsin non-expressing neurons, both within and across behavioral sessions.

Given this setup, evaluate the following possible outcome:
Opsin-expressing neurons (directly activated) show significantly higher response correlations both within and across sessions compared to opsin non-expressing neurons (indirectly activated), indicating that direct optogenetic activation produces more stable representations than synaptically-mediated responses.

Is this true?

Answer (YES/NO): YES